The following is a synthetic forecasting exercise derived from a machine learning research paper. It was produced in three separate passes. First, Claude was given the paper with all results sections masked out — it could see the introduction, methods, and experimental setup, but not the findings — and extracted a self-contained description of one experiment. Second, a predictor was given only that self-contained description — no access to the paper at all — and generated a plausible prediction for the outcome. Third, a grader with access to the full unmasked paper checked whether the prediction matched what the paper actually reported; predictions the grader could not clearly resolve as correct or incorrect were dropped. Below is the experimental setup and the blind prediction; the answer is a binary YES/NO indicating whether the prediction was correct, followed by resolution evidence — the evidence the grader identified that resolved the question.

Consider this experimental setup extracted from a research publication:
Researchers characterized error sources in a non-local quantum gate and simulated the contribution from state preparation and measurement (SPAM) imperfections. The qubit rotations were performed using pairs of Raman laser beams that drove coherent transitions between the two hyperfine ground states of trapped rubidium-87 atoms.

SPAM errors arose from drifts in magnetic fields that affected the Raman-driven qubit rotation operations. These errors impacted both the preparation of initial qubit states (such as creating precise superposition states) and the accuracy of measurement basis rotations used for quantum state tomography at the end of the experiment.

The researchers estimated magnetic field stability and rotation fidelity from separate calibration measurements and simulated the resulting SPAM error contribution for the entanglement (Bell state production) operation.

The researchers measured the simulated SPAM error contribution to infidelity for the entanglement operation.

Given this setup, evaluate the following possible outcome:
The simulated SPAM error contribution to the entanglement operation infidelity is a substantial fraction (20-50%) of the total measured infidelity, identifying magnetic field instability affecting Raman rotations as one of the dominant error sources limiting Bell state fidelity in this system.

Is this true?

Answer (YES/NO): NO